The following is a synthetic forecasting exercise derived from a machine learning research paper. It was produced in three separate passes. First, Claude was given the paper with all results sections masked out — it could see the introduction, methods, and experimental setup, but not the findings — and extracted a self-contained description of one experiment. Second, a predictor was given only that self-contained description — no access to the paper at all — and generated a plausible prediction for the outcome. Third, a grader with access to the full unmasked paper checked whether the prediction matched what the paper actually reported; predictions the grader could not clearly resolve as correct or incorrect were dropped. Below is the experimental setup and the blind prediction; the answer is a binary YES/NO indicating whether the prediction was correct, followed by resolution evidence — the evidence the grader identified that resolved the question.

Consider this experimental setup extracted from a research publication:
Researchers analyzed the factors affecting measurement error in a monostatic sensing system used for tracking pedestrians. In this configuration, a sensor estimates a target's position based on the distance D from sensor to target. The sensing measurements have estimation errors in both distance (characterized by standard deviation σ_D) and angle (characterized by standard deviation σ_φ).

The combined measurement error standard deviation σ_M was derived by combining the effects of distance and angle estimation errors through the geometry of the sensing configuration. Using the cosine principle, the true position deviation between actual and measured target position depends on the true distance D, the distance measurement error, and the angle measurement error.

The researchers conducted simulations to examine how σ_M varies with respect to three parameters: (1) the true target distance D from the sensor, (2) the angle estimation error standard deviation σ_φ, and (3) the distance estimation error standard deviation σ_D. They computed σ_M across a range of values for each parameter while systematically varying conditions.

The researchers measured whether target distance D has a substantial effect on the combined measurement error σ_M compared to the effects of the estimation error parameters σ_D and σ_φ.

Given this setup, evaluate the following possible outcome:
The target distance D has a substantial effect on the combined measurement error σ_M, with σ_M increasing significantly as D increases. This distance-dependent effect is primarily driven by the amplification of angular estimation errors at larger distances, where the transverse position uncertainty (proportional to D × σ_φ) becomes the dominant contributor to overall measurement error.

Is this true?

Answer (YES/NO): NO